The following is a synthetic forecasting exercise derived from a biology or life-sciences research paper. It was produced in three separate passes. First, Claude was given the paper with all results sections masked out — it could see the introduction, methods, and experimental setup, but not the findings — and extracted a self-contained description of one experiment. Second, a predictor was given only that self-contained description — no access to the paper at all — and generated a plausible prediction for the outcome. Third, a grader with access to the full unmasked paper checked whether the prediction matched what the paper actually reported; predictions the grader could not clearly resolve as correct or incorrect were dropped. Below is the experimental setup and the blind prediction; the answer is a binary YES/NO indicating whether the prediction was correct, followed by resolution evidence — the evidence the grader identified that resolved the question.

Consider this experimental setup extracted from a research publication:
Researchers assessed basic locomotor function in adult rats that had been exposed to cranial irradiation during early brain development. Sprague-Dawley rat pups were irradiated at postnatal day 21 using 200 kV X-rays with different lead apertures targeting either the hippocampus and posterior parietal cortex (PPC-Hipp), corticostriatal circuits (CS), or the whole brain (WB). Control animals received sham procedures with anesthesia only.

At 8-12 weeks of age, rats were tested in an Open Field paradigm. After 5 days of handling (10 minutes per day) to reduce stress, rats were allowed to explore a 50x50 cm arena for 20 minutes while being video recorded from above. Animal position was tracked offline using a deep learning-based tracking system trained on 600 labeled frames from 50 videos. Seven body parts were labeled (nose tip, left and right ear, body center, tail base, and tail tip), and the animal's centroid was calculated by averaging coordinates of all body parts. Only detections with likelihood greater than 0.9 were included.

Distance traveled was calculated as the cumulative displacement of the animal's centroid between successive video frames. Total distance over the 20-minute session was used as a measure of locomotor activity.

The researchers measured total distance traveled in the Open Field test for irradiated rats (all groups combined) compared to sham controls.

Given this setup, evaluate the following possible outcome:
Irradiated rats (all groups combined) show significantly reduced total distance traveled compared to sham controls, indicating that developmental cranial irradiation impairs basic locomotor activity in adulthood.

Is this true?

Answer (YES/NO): NO